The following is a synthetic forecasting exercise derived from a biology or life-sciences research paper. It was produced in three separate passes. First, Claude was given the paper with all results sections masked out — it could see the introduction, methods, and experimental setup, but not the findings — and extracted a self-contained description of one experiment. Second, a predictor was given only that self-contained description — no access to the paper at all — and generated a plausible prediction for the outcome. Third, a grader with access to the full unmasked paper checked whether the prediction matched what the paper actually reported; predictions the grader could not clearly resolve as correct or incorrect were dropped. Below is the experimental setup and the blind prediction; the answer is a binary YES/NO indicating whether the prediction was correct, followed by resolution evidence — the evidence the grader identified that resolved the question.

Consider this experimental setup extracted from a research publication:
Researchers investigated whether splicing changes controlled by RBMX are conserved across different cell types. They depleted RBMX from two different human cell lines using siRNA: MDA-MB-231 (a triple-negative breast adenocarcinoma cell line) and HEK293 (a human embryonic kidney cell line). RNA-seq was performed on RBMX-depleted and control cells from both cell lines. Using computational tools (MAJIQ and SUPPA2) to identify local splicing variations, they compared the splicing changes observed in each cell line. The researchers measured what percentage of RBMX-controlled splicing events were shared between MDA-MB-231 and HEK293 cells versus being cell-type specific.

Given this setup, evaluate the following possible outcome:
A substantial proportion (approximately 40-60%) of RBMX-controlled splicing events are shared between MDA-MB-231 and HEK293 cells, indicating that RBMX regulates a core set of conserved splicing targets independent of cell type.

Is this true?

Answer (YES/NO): YES